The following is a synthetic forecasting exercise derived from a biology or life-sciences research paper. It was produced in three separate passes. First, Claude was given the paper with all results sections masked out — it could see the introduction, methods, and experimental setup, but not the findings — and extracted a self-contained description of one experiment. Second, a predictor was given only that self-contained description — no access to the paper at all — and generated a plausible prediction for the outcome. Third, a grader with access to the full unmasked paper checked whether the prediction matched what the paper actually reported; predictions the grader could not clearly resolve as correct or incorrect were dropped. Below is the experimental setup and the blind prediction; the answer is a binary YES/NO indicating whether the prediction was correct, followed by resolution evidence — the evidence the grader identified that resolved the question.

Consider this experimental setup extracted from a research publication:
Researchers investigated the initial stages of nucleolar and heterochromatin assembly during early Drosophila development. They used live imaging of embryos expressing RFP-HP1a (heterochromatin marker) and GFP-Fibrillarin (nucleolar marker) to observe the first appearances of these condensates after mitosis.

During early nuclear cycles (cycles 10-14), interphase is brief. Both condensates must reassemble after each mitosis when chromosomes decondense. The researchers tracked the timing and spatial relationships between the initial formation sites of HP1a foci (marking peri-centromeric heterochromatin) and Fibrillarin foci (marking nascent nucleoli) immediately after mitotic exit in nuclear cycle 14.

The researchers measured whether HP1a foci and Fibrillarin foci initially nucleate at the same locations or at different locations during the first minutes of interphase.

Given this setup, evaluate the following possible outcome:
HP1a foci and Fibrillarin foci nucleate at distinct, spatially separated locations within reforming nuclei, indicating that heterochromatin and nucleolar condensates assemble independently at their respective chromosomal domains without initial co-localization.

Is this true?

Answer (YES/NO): YES